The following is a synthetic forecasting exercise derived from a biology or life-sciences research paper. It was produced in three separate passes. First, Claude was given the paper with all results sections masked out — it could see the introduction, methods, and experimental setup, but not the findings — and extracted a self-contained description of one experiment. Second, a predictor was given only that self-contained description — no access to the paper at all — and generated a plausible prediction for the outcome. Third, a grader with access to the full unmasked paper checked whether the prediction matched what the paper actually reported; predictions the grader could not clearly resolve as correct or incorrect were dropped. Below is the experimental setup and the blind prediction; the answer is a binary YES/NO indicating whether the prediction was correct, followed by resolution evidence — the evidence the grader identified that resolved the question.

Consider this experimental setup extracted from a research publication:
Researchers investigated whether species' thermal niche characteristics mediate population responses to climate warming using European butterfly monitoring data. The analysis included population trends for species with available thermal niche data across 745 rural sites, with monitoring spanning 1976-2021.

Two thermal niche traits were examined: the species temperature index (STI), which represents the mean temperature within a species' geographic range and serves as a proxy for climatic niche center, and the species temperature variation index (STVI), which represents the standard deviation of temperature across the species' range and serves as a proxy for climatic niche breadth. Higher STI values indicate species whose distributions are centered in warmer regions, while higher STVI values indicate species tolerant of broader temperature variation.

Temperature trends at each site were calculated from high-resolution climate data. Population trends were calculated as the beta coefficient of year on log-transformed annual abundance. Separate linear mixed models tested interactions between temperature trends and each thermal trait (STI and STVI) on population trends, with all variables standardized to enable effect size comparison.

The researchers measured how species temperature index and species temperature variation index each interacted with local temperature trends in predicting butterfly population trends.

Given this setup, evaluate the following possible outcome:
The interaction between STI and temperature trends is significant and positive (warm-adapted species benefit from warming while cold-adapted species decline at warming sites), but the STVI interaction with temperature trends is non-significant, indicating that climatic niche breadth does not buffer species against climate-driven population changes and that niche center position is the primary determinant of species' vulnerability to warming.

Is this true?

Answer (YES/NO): NO